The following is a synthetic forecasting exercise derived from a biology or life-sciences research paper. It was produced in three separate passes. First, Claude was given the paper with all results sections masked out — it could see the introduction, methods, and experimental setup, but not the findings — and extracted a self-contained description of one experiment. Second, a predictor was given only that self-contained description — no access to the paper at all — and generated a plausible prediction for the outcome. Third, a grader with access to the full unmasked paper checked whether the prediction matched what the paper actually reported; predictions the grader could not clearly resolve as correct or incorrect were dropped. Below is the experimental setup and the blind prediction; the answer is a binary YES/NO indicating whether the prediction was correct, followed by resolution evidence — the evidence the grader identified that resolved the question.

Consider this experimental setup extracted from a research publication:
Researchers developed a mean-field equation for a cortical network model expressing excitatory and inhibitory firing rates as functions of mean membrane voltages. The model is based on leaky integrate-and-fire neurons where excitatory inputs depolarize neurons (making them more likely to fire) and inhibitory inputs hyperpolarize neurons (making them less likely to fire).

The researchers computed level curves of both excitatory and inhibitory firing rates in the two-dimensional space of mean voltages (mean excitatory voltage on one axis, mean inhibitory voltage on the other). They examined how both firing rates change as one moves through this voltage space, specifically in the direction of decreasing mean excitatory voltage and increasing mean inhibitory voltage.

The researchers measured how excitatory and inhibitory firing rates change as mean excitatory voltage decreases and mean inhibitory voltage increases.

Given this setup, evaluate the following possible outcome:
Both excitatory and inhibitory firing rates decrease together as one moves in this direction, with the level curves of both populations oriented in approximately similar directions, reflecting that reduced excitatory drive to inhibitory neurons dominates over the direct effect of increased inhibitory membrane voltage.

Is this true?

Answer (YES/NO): NO